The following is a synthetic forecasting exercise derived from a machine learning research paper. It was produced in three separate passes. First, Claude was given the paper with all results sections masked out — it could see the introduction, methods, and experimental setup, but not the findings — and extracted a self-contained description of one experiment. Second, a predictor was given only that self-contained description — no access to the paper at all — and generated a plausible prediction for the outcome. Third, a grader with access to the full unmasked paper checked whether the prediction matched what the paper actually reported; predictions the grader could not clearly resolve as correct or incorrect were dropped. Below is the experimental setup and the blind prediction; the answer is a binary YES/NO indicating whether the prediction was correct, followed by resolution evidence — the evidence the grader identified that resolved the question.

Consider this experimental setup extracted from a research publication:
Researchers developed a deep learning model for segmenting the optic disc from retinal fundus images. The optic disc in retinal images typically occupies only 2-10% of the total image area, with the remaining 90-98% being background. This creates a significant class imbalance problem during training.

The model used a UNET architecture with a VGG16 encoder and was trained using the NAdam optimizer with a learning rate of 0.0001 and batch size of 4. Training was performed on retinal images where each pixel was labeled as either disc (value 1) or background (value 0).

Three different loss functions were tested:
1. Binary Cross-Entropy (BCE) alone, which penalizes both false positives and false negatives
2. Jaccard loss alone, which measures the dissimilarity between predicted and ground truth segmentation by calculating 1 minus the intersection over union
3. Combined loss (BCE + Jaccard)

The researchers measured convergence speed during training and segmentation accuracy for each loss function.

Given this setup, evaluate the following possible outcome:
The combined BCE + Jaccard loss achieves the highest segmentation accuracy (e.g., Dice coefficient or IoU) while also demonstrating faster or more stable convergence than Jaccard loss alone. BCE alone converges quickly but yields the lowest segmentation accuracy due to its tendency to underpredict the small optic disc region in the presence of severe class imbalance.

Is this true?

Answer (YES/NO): YES